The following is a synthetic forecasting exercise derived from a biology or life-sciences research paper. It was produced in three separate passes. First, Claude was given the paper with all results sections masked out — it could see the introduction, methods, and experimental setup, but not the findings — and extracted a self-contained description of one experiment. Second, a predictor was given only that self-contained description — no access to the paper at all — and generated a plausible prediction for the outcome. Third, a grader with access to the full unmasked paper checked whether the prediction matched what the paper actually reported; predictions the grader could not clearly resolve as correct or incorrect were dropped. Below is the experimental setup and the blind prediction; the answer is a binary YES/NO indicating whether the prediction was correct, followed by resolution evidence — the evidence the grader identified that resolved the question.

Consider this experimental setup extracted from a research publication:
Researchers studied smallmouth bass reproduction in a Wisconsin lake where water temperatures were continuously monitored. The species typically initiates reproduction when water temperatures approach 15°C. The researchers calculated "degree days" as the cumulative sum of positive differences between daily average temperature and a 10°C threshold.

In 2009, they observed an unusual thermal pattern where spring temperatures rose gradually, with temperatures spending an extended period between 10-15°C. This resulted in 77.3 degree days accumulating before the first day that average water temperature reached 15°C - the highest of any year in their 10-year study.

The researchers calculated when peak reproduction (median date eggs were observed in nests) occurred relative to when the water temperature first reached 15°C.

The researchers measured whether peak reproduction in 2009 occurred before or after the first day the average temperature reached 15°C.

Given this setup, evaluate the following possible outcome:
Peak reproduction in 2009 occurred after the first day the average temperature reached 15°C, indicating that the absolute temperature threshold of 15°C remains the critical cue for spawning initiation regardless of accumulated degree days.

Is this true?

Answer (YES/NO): NO